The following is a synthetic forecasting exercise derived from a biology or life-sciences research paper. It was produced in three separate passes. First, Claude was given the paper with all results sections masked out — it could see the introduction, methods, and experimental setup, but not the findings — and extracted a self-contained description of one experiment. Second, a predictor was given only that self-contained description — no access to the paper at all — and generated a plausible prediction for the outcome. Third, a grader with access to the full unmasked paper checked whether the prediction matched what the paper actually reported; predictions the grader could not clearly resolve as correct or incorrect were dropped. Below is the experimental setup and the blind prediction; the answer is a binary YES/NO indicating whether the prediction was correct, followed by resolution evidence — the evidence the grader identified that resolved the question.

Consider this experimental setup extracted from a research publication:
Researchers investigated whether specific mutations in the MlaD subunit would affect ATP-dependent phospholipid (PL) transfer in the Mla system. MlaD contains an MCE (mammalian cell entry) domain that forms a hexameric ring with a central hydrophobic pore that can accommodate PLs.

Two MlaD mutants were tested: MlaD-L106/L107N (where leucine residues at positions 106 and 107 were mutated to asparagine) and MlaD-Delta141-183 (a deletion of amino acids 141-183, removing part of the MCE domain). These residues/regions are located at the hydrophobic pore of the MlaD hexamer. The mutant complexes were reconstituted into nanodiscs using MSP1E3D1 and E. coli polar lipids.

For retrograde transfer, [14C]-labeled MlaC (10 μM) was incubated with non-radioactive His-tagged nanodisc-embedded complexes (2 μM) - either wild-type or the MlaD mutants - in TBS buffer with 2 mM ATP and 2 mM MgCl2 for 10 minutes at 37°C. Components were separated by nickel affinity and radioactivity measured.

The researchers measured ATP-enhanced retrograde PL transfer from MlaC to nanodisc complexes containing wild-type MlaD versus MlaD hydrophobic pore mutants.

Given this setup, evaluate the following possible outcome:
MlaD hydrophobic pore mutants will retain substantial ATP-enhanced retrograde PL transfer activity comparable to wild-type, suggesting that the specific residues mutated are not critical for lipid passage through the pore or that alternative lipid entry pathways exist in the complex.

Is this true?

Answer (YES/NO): NO